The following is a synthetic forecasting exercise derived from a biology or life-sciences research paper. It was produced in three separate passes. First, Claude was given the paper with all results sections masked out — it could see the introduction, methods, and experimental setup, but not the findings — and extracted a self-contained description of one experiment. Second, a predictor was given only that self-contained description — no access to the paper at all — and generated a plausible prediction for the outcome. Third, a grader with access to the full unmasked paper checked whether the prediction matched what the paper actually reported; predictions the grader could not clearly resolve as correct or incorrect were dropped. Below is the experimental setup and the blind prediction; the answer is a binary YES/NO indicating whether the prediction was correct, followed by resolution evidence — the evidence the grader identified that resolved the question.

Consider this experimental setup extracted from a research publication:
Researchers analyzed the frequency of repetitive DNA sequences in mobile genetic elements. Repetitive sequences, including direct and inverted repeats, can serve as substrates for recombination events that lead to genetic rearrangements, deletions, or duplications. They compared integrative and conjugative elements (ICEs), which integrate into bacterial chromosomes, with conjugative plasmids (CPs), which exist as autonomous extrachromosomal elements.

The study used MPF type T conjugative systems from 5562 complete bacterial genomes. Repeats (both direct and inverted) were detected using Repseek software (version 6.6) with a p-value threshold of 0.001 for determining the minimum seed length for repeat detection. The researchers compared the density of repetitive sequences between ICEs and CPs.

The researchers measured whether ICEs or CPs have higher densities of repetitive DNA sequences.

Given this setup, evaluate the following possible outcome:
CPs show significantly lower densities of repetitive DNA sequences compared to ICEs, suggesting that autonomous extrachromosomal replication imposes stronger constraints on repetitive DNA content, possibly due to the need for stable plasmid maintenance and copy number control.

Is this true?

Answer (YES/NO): NO